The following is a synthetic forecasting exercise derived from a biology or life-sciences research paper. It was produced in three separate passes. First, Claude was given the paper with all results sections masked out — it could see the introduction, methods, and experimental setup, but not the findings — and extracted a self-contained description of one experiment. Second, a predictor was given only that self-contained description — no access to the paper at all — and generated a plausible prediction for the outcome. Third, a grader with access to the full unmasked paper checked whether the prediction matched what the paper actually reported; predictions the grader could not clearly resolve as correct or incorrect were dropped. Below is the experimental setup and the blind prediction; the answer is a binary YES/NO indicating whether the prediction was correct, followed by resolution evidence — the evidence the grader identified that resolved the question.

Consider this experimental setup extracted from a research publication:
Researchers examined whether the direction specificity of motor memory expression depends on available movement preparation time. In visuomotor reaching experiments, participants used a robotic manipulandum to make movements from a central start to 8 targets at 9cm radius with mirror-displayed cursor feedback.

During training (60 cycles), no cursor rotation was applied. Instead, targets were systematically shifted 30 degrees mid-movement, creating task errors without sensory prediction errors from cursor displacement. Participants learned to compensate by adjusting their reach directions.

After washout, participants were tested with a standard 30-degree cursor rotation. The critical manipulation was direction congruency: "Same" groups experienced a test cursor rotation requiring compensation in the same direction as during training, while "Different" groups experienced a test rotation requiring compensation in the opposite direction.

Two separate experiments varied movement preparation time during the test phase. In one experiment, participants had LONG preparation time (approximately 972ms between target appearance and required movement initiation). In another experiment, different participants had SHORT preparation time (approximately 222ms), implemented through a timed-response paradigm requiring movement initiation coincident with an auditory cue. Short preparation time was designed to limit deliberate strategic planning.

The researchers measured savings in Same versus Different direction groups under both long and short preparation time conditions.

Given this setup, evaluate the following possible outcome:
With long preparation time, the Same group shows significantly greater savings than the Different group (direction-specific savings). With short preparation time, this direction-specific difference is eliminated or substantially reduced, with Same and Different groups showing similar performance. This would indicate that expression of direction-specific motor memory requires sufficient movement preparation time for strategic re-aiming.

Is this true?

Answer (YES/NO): NO